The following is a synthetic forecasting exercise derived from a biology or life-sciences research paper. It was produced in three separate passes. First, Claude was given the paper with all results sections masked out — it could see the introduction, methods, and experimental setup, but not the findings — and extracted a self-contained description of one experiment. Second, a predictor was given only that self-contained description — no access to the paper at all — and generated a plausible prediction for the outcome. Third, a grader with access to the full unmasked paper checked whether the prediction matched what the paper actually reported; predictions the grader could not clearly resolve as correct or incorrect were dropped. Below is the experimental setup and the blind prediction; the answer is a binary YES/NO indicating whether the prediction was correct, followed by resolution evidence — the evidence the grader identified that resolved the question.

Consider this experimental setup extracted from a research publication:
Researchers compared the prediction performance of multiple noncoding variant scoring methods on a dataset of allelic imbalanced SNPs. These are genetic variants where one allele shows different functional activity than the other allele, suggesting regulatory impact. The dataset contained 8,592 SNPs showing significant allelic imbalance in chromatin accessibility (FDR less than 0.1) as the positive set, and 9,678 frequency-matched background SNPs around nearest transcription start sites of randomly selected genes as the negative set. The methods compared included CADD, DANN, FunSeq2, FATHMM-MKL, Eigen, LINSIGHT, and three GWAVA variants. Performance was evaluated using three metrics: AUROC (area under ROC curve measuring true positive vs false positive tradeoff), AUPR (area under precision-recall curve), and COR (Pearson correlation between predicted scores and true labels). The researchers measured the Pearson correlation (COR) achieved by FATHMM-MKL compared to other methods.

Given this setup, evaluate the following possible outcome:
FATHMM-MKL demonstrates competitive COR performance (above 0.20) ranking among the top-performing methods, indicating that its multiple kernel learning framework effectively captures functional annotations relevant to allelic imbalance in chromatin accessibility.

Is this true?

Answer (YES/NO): NO